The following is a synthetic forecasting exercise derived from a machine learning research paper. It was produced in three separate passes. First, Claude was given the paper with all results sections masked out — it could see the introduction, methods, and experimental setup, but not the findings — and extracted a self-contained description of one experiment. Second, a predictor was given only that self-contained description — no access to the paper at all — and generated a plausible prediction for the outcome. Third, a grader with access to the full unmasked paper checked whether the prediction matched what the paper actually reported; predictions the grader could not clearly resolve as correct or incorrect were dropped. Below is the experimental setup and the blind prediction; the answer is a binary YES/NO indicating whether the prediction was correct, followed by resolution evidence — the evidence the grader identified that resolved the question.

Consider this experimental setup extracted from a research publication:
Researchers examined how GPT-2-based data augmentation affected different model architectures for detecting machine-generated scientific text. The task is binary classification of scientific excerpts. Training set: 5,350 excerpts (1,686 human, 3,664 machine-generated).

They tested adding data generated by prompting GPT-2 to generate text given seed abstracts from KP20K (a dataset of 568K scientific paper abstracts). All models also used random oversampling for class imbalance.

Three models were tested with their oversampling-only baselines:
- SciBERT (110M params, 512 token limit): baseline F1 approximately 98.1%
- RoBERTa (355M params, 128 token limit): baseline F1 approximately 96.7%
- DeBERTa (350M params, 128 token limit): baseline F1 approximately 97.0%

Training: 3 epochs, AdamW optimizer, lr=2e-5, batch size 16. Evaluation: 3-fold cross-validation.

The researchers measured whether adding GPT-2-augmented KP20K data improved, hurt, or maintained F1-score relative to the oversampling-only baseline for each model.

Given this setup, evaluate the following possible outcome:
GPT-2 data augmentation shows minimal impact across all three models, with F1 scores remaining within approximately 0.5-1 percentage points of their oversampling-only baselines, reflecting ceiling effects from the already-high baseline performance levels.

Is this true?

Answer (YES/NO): NO